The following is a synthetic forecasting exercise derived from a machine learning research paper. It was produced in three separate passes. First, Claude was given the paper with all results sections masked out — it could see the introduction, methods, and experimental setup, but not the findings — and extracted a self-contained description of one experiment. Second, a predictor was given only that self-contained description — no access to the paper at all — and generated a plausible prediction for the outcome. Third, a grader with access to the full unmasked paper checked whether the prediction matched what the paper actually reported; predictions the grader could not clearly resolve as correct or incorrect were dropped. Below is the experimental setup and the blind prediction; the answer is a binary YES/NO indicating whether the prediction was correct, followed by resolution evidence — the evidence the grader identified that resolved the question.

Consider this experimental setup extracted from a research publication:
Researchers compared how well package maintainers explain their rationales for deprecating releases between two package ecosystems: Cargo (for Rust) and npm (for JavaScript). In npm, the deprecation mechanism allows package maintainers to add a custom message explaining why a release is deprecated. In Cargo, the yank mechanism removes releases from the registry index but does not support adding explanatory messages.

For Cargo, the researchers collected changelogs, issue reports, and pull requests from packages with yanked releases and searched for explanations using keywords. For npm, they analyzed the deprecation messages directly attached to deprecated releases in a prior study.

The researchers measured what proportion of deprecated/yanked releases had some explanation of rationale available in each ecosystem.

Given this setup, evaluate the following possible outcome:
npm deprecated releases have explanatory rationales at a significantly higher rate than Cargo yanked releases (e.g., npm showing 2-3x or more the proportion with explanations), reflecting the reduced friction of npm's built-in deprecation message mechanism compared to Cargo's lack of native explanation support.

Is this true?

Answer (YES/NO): YES